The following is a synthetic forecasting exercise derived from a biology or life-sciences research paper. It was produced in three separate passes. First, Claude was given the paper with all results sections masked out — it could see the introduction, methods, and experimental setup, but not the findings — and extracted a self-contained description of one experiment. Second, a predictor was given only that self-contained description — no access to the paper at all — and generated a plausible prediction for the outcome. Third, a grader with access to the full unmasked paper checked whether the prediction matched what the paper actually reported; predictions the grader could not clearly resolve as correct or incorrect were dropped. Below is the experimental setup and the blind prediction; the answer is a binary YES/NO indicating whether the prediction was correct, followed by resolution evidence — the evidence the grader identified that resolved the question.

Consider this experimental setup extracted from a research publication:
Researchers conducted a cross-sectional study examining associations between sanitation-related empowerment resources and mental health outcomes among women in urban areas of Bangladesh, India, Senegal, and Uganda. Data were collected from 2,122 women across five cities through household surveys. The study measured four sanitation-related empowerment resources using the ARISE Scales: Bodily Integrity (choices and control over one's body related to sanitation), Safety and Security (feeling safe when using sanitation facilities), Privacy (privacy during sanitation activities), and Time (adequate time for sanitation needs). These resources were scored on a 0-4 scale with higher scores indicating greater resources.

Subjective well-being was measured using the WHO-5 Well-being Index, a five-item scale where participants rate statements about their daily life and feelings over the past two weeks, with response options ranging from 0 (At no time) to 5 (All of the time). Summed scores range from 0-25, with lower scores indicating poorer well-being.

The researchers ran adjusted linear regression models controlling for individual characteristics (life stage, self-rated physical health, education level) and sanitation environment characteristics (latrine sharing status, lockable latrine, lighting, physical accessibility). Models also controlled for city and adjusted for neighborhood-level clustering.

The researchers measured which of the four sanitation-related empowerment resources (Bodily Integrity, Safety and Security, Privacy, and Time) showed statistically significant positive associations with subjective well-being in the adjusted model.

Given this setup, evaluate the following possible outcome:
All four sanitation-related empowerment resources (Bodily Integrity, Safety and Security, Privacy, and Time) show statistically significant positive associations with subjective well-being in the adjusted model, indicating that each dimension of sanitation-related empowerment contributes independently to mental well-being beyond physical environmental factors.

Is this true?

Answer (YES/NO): NO